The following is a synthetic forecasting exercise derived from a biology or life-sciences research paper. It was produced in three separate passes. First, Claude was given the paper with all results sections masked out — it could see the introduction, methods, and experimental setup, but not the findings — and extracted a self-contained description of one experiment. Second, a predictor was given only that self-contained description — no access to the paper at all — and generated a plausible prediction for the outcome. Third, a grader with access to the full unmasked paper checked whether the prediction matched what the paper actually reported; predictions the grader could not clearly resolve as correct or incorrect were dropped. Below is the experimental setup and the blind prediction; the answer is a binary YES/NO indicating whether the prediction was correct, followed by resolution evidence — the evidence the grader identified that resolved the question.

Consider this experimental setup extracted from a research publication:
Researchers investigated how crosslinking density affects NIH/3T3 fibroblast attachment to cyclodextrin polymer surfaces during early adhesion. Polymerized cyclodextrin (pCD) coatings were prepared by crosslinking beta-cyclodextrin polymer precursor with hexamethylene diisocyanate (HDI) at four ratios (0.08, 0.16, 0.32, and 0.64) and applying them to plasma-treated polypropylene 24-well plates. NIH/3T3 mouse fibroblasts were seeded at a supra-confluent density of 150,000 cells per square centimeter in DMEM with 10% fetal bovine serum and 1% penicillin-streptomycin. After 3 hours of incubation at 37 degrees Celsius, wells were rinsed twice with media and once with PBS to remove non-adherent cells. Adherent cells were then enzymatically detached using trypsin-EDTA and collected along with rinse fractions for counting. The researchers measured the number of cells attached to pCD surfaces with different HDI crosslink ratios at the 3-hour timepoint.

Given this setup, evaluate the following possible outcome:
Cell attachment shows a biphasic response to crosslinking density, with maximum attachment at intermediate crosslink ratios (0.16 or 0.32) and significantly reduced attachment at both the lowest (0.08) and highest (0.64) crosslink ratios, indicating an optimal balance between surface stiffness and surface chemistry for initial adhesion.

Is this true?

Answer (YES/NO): NO